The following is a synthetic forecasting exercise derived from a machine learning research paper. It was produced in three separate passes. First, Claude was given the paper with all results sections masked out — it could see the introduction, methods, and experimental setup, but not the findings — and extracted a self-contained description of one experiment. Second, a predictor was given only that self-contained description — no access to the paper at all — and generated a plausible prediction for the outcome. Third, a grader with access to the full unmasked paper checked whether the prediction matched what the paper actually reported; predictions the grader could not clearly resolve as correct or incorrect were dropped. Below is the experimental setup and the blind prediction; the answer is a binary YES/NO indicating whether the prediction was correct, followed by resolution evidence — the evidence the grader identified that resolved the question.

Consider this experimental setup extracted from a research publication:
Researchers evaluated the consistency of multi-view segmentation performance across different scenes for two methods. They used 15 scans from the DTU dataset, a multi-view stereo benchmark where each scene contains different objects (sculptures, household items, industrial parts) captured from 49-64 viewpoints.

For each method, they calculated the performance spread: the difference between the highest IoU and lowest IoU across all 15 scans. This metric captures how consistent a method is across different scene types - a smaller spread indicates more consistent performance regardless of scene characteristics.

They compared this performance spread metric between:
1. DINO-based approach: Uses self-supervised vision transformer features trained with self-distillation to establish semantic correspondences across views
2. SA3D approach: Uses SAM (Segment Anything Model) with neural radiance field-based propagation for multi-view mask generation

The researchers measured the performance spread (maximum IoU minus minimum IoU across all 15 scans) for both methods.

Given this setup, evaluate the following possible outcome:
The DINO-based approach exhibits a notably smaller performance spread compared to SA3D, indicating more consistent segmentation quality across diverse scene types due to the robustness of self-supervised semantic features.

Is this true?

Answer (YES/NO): YES